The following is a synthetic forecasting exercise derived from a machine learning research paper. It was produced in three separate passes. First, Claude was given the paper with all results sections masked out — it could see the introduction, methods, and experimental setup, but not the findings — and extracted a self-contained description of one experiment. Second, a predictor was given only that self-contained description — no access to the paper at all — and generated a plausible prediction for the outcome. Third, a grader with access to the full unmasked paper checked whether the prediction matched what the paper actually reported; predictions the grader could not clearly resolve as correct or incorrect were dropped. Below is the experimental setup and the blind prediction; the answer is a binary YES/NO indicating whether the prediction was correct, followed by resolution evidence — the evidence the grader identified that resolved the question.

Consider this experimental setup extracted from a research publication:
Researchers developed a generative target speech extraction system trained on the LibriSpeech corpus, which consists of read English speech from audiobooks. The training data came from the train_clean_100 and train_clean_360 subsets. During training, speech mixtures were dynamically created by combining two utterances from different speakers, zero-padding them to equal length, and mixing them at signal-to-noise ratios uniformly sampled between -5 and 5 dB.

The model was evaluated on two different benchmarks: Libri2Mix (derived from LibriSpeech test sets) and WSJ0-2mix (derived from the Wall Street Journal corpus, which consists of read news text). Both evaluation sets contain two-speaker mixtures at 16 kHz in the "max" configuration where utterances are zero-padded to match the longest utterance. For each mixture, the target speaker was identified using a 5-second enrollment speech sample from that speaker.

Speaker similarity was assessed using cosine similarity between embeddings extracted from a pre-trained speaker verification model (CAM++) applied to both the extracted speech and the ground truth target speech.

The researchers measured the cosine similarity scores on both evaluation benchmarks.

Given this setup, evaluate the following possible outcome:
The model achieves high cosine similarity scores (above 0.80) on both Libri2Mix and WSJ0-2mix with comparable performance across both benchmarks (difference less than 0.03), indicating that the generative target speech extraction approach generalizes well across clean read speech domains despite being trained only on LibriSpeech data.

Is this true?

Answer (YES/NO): NO